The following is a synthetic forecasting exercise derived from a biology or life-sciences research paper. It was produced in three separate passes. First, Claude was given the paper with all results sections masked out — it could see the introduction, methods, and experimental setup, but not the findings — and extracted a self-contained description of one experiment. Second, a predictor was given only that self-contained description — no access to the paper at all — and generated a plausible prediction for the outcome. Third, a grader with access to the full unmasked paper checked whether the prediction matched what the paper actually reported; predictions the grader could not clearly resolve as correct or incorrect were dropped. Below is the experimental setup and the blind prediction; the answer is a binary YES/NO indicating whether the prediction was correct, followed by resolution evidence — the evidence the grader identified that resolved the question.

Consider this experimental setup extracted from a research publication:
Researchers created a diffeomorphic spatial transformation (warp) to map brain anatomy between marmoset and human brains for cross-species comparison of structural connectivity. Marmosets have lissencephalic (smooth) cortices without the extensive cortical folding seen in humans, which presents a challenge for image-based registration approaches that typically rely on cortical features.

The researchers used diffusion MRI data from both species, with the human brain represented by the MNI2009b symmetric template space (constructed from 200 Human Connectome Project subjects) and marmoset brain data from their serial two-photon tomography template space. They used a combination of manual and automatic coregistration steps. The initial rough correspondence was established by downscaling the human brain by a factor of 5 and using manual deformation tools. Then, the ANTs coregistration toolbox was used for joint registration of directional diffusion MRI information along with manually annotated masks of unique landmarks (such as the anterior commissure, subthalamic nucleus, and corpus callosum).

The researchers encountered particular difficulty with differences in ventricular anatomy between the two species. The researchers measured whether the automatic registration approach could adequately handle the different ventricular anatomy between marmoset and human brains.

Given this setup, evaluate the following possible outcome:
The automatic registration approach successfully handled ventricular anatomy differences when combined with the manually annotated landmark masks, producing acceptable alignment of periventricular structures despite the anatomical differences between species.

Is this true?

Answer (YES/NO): NO